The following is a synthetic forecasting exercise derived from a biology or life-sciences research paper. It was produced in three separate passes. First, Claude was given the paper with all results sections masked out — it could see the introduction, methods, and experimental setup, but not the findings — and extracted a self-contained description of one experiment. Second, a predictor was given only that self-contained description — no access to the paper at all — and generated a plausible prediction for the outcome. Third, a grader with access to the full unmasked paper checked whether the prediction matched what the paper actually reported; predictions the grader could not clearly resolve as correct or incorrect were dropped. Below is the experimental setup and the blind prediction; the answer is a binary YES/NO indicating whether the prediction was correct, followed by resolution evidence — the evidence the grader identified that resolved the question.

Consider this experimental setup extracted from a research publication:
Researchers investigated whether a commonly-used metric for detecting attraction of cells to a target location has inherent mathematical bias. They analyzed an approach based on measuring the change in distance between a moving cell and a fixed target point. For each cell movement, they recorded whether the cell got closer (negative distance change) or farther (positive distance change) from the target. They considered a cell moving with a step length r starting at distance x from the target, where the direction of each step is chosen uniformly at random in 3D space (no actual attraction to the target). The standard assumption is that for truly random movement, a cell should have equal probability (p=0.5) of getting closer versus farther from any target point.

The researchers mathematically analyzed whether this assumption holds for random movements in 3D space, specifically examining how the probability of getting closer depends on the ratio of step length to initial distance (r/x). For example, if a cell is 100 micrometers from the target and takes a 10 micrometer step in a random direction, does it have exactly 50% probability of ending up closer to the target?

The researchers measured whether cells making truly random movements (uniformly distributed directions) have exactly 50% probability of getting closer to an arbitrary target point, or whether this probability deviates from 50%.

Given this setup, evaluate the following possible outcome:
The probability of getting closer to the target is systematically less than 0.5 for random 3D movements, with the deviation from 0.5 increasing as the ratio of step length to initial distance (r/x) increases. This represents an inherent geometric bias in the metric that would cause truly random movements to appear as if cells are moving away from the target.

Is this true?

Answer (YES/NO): YES